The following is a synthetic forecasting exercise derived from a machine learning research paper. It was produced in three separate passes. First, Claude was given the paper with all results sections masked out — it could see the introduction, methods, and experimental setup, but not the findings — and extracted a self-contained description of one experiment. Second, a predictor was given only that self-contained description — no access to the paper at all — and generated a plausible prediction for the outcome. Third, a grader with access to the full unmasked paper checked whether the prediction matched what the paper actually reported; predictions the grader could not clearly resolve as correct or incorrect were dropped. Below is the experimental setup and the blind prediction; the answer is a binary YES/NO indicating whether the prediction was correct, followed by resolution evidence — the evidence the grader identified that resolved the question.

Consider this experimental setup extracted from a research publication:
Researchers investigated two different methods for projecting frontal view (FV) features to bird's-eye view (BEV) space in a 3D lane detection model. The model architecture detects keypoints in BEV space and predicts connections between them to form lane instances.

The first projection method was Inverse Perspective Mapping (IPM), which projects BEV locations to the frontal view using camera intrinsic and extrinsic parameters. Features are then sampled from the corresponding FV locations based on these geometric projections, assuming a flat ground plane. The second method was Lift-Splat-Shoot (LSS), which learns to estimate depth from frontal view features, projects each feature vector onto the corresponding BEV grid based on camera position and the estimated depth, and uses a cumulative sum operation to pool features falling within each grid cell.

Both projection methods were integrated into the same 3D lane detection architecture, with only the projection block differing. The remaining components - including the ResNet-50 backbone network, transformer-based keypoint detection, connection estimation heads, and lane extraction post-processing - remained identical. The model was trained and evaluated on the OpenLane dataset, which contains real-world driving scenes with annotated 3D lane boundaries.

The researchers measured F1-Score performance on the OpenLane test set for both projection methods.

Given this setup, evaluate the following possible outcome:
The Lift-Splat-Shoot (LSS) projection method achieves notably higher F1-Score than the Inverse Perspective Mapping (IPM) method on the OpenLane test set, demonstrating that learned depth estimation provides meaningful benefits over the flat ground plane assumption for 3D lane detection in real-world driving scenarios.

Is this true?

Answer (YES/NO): NO